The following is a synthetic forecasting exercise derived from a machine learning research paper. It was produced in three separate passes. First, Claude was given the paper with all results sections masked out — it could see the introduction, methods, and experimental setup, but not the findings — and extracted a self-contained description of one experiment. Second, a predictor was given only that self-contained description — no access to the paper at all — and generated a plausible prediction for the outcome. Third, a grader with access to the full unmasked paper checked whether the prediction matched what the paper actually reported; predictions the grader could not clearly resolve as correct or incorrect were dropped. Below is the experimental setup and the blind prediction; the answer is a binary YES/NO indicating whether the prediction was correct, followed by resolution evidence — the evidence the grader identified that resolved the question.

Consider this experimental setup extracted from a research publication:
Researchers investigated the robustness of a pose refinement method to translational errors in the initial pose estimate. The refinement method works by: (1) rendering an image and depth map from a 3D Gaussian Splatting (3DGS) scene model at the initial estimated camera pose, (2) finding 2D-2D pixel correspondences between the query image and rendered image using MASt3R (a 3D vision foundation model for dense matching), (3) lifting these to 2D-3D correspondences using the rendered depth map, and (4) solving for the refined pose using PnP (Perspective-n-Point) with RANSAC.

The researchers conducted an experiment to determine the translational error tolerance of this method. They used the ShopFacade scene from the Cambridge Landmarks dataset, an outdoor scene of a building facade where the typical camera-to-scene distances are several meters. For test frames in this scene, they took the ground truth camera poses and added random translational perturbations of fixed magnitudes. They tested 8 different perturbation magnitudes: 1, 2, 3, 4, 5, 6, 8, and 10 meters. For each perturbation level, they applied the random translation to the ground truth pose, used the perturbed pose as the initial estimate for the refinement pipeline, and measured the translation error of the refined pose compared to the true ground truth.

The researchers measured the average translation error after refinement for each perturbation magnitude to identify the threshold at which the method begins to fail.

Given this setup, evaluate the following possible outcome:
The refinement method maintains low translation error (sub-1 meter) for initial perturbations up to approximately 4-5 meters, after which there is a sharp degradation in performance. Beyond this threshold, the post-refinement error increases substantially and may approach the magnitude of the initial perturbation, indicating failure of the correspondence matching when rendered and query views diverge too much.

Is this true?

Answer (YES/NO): NO